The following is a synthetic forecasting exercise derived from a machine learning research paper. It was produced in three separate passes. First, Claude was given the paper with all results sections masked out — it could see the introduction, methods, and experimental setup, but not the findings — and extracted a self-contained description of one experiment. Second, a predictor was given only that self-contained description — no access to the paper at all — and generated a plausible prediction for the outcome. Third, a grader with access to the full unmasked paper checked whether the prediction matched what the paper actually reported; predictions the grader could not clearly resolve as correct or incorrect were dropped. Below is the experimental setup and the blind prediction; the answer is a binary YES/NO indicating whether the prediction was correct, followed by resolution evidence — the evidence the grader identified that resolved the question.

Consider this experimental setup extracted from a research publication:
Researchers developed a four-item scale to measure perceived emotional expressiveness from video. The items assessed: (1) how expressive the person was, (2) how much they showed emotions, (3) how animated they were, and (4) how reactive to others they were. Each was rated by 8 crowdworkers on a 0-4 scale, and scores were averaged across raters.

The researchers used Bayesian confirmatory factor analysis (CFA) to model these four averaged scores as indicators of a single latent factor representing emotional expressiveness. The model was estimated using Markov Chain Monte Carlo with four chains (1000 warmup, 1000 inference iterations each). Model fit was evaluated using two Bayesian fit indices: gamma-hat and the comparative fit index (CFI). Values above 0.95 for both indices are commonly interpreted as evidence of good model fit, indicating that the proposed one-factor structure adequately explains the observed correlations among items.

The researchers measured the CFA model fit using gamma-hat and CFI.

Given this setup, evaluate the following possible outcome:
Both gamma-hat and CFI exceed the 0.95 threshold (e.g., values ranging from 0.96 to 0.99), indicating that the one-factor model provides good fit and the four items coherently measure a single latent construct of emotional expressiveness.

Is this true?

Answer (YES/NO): YES